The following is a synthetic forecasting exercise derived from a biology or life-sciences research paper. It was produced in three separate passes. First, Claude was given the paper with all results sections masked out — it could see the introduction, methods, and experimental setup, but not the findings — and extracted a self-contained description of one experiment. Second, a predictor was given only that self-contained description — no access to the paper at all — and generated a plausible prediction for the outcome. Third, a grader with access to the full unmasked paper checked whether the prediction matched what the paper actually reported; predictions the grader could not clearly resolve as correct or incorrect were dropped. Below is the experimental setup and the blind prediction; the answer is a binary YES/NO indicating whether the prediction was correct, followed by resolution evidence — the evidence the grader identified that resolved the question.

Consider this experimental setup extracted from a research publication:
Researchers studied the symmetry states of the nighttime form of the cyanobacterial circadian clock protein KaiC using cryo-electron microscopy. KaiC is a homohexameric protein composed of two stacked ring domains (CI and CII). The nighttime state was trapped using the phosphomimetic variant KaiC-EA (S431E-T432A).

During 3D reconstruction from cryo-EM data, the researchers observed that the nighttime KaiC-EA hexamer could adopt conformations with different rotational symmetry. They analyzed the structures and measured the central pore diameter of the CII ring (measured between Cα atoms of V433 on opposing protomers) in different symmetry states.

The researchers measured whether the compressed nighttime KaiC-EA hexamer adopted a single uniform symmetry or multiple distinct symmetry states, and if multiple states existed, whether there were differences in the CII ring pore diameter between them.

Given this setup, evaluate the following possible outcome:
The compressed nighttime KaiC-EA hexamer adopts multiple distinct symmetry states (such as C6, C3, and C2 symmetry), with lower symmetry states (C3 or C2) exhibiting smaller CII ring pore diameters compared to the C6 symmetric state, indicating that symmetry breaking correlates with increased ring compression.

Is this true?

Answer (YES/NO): NO